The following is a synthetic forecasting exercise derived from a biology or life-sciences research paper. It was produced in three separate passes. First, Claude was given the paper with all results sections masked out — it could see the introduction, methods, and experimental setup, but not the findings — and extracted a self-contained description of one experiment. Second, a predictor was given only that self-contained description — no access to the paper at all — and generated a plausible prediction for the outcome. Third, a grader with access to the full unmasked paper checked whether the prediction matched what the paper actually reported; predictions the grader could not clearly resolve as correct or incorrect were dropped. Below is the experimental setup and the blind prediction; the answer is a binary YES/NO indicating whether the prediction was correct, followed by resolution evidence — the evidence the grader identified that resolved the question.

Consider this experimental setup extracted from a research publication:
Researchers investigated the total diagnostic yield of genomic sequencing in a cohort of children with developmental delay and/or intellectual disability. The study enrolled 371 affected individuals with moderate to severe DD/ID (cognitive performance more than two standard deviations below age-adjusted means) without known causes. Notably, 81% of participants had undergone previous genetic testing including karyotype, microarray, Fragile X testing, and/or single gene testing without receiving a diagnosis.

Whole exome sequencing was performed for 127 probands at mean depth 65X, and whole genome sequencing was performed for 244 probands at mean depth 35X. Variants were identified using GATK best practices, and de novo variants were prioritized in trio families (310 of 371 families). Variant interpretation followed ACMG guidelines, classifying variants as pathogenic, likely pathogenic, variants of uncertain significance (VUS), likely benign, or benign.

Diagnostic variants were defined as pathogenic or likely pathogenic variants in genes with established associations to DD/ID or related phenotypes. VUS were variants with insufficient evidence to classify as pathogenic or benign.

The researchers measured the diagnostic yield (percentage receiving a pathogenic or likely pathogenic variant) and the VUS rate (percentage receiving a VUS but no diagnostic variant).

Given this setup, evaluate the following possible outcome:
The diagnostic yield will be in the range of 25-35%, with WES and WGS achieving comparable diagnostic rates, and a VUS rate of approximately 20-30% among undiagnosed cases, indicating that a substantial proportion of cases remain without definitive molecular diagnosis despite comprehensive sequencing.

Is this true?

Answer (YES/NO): NO